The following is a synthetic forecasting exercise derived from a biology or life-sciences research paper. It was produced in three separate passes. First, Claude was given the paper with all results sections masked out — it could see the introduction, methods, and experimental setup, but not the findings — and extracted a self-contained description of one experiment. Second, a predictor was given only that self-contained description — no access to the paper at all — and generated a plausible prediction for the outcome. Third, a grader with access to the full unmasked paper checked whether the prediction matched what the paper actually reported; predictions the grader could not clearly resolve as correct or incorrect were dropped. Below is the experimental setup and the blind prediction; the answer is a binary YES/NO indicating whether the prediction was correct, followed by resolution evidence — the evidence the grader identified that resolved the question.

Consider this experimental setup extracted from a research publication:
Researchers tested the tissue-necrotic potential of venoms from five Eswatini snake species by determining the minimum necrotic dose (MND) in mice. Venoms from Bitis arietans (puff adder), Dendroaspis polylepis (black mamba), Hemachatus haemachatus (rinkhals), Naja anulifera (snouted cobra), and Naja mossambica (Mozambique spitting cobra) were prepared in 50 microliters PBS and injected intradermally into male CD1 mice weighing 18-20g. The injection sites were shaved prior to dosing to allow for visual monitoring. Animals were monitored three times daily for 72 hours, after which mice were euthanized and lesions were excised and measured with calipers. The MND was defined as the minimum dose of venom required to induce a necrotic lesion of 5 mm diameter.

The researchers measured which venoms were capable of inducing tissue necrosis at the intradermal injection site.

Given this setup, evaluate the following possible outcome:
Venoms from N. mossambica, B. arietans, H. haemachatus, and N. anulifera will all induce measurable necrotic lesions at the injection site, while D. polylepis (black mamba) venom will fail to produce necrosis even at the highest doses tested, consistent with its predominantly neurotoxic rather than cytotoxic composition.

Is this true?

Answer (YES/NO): NO